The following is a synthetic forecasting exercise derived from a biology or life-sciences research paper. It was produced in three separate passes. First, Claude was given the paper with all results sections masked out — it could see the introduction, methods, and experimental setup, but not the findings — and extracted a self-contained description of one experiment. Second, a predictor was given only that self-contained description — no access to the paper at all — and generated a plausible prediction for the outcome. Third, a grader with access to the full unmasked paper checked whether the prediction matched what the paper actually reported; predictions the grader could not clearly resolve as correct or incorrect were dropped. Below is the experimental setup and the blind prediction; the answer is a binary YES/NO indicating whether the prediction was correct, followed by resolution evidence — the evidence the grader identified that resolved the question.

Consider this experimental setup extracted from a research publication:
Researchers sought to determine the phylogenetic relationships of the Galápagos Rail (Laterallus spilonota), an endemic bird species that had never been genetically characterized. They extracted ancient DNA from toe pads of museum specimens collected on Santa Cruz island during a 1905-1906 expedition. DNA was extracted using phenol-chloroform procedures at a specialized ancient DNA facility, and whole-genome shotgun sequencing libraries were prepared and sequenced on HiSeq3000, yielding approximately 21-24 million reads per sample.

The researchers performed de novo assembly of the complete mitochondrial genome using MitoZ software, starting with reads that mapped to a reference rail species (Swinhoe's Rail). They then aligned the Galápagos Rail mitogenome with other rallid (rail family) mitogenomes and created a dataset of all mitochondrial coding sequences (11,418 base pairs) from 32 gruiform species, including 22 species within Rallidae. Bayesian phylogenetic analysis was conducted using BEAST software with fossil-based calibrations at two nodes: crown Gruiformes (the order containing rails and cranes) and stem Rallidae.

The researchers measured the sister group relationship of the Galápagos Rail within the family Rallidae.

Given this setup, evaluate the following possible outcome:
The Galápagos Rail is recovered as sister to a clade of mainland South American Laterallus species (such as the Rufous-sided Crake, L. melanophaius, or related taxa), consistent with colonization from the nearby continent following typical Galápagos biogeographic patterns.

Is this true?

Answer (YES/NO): NO